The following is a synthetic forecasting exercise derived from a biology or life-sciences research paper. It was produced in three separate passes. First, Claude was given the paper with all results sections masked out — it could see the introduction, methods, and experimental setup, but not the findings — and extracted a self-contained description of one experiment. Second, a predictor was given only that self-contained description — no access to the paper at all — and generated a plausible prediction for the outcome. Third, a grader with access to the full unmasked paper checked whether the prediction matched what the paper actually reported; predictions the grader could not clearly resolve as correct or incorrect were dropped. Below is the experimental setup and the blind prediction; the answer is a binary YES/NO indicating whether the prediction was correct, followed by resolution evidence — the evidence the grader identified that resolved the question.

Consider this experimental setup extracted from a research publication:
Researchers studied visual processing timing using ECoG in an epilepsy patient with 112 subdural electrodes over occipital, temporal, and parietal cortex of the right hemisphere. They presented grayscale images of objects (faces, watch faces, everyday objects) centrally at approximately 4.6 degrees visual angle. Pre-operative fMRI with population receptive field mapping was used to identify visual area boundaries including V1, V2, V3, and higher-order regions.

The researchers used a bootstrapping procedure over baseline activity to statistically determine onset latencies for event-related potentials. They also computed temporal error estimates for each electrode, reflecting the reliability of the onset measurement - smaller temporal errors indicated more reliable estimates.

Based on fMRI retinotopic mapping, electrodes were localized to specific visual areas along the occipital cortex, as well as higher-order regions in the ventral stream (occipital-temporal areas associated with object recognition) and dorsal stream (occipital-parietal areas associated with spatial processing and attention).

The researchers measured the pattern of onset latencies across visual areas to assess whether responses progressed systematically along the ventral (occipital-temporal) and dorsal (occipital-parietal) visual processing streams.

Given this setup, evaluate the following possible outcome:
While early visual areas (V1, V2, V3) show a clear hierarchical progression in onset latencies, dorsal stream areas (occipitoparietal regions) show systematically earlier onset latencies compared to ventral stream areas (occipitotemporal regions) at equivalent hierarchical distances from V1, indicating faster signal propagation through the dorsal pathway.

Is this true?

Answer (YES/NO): YES